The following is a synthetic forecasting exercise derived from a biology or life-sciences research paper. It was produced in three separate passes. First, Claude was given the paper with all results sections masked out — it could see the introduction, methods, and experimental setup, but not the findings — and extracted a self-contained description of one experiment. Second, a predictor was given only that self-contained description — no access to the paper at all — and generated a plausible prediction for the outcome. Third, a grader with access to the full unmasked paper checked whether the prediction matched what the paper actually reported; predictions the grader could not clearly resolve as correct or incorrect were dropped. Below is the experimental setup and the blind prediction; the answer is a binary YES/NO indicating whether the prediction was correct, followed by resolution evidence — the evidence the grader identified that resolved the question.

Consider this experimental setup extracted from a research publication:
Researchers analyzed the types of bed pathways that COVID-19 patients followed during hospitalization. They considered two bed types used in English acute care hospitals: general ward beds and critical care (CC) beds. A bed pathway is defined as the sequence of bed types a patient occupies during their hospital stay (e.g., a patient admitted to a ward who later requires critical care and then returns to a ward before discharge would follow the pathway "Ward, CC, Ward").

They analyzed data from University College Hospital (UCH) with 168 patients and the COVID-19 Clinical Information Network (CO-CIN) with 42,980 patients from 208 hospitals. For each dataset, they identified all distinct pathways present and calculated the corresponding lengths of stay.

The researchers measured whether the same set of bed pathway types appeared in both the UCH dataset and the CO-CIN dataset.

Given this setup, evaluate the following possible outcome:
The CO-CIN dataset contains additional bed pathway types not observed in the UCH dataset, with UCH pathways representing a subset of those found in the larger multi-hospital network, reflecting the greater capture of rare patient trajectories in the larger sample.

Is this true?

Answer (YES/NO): NO